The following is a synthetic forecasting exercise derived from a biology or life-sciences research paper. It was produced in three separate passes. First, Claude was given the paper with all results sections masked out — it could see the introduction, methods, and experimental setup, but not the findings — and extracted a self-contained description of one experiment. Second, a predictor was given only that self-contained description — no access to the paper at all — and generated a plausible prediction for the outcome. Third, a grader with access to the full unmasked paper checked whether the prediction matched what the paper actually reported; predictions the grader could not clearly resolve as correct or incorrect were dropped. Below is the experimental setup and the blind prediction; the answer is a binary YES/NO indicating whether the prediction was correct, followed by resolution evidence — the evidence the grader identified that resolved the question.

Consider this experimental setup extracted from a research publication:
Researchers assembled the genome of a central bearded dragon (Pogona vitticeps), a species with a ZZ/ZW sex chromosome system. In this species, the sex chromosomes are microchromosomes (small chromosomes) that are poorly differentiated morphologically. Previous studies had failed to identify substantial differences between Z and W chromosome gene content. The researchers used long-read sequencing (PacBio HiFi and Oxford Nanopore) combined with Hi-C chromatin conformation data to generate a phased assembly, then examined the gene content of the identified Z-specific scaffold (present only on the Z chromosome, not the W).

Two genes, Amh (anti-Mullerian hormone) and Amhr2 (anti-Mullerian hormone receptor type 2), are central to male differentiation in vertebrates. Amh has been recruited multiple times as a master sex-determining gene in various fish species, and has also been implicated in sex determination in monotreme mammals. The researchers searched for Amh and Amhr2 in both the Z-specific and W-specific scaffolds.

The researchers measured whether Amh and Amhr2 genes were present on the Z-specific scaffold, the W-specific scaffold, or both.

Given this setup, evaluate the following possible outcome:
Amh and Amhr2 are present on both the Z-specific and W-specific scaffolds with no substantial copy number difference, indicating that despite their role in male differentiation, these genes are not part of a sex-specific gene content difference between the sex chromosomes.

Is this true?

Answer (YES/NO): NO